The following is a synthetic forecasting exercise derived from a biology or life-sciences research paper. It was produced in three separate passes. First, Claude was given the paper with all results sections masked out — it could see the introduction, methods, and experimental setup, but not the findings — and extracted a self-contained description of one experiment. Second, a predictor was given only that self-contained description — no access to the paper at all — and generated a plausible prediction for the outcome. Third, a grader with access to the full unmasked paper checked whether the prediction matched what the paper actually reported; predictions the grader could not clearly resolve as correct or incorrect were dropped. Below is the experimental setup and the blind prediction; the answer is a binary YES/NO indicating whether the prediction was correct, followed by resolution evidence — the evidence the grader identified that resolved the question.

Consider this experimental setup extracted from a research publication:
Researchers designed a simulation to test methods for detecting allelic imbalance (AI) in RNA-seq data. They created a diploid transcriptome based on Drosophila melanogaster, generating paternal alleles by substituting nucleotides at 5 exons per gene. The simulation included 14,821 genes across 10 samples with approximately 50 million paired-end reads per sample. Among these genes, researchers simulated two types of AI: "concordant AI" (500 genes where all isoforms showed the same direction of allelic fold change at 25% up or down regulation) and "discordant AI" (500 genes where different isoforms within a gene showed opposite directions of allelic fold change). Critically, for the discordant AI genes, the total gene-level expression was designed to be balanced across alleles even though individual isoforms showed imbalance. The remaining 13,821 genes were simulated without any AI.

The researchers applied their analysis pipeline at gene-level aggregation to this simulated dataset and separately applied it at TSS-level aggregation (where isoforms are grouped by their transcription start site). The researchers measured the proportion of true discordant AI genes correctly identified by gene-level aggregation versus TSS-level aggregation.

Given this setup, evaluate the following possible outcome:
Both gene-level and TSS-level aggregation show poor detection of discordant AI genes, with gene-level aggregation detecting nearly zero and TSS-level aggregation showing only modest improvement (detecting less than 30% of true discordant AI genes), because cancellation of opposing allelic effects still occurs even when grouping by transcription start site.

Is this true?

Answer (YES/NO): NO